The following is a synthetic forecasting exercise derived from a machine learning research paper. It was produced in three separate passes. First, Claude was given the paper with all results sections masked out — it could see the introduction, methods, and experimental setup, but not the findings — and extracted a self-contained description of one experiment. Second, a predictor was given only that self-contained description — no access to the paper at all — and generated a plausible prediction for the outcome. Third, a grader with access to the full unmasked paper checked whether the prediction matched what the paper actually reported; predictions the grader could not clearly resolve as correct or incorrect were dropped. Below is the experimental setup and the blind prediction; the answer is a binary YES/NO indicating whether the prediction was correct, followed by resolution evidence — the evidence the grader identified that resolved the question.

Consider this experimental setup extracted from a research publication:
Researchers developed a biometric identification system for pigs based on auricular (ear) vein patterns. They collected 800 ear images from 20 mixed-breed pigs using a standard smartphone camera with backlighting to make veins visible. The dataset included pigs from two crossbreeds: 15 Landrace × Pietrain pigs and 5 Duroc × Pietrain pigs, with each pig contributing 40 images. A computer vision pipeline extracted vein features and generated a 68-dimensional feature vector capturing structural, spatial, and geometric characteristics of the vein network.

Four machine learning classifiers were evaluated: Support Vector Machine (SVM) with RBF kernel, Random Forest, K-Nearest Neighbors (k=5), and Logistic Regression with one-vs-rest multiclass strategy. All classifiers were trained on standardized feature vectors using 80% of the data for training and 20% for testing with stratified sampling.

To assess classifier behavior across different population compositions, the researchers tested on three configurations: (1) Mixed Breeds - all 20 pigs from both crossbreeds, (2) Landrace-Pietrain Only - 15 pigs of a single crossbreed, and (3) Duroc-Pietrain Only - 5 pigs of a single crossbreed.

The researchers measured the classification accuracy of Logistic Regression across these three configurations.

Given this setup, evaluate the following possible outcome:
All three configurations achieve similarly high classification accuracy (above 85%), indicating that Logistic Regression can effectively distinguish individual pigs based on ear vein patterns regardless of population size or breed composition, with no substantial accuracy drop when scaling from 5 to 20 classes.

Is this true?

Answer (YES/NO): NO